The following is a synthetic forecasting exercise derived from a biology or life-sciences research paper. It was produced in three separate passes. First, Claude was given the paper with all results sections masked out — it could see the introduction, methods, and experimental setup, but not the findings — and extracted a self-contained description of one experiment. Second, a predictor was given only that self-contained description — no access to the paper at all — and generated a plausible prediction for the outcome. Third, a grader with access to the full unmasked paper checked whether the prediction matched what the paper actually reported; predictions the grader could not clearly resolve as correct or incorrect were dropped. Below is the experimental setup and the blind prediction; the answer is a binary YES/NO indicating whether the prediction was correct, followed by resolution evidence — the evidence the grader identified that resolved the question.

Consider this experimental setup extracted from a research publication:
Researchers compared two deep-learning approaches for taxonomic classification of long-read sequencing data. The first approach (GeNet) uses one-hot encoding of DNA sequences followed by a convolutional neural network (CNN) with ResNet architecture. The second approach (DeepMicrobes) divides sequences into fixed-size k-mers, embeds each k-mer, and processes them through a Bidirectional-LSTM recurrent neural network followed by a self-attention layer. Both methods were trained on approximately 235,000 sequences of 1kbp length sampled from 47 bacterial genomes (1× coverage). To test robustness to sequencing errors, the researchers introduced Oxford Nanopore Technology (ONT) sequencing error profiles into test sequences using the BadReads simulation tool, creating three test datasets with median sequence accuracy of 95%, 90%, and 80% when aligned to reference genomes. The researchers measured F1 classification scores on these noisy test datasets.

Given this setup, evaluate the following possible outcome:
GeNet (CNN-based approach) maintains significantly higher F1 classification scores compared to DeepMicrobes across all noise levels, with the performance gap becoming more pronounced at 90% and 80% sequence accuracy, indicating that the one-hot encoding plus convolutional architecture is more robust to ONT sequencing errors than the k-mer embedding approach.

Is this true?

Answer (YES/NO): NO